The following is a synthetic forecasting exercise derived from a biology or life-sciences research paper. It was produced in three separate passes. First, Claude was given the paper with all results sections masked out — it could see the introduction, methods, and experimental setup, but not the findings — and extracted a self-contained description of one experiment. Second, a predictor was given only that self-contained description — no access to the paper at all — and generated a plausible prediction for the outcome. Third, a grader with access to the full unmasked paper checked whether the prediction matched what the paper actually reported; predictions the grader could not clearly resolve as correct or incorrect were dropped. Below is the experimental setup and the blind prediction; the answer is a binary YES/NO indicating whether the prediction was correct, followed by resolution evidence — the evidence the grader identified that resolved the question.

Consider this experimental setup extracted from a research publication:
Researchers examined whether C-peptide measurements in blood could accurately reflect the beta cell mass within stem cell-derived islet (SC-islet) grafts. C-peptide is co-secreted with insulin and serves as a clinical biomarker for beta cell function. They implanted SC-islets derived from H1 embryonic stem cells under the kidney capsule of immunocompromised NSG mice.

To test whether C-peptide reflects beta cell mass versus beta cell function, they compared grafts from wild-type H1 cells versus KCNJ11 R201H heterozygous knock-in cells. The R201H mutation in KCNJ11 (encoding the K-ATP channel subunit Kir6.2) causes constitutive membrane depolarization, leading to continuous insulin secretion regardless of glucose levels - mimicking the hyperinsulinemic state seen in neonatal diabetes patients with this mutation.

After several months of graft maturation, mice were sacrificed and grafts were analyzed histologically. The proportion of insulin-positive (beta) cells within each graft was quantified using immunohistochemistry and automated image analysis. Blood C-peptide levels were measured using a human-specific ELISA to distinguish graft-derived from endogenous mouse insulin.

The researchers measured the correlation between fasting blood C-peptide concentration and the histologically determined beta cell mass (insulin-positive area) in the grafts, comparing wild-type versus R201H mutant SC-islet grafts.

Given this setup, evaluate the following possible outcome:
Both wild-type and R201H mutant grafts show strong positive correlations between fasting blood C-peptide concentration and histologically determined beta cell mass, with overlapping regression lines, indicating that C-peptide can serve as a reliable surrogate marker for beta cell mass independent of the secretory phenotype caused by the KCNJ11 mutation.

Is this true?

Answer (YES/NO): NO